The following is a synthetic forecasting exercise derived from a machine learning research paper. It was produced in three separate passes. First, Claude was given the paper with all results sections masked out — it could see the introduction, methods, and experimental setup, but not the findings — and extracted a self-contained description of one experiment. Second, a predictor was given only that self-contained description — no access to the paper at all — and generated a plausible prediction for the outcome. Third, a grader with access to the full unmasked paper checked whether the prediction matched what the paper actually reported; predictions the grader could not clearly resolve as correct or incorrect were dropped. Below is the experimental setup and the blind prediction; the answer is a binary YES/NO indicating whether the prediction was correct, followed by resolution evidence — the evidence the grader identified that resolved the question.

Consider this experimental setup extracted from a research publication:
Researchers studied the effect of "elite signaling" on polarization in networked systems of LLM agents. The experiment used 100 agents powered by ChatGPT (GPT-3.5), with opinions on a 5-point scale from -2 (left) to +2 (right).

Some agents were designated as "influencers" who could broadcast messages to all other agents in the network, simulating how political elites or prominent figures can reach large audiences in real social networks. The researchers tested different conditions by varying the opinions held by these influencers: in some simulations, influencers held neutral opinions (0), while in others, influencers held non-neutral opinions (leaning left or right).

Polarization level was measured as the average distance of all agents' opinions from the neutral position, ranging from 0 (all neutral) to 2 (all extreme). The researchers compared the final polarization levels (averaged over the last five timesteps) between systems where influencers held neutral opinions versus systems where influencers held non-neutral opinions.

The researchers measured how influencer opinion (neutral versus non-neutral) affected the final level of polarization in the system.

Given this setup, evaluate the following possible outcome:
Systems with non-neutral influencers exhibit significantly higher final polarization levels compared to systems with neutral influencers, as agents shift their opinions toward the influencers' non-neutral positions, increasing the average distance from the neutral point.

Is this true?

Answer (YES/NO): YES